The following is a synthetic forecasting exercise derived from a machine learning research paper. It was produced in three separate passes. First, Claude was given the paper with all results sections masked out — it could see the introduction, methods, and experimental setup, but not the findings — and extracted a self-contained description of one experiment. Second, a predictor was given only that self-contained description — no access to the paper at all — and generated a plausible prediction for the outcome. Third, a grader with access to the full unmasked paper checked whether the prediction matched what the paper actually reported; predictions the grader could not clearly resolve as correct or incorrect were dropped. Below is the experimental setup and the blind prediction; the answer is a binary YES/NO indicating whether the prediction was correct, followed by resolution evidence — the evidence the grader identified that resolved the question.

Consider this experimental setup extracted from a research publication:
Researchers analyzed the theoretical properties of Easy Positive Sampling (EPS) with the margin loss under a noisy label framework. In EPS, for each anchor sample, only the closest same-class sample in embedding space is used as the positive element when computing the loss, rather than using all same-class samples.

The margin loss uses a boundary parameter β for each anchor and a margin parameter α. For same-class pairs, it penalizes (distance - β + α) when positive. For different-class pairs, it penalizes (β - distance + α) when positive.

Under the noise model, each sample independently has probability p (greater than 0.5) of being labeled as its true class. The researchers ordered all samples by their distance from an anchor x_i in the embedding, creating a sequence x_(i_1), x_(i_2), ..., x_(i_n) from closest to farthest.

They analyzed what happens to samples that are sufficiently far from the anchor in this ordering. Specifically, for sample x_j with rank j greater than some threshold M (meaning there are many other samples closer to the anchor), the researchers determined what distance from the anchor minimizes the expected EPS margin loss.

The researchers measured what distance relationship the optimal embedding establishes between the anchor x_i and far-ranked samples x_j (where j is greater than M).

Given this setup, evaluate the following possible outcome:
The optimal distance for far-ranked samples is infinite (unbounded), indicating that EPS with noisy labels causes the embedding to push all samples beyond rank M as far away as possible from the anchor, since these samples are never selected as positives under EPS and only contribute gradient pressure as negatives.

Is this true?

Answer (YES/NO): NO